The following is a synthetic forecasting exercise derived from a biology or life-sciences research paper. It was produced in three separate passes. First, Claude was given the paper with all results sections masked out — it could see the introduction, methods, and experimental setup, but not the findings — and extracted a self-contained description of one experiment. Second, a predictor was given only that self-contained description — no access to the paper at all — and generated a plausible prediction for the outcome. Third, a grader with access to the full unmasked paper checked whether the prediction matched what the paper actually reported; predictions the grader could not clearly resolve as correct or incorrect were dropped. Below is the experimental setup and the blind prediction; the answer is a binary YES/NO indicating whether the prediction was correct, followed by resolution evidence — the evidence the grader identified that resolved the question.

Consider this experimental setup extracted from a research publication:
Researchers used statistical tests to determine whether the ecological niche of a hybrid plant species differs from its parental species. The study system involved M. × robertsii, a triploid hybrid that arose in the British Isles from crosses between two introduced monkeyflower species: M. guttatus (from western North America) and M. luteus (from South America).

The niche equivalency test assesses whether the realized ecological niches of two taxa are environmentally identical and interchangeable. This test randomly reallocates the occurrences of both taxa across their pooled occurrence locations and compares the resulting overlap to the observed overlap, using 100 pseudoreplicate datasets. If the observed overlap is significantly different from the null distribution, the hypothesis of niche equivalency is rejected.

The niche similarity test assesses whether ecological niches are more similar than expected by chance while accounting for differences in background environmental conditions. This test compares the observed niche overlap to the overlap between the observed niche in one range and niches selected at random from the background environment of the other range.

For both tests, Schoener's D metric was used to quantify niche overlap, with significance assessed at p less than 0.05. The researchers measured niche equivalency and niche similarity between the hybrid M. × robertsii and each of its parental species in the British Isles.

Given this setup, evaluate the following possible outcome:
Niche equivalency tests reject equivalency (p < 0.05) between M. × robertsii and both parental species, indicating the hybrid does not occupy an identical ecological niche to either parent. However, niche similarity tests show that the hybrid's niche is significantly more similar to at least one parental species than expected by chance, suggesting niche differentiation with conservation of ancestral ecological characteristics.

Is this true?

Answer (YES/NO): NO